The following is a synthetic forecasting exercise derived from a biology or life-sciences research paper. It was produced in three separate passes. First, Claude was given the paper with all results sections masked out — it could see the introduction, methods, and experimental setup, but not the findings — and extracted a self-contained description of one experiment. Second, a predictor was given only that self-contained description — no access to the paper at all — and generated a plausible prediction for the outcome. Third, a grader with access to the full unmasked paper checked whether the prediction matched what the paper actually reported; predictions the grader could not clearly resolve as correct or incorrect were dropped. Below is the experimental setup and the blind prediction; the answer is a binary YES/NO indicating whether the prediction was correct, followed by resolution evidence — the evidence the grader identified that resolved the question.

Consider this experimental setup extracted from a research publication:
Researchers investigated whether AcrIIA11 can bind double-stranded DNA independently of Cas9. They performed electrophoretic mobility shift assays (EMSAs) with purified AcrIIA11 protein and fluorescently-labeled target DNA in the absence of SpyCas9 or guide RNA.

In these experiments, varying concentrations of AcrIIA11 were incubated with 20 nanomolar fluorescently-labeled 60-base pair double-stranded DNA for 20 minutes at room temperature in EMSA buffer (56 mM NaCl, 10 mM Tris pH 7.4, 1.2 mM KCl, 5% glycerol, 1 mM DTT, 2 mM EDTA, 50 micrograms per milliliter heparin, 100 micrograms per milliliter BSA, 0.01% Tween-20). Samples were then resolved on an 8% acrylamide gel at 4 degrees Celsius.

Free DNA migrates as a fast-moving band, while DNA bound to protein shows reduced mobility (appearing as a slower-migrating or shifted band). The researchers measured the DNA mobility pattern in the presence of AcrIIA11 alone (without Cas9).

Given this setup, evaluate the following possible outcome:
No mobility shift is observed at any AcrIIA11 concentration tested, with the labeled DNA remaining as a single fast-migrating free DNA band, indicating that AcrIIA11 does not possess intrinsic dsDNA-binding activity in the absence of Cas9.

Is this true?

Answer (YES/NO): NO